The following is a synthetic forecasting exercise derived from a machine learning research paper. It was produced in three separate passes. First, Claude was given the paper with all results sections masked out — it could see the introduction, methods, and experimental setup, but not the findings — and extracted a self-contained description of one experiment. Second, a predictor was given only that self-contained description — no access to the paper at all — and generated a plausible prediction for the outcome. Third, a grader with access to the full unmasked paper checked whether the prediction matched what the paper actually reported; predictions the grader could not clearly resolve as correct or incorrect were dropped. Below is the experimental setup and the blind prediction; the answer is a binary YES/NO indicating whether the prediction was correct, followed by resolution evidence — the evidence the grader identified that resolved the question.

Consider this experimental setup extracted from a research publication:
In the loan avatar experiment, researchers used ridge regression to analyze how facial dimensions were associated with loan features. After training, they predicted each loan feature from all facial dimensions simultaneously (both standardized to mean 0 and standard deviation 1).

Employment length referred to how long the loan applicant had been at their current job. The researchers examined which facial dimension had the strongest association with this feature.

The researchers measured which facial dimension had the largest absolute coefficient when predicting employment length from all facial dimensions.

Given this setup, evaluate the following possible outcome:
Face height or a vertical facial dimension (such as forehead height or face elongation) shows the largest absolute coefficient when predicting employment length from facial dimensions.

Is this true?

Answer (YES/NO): NO